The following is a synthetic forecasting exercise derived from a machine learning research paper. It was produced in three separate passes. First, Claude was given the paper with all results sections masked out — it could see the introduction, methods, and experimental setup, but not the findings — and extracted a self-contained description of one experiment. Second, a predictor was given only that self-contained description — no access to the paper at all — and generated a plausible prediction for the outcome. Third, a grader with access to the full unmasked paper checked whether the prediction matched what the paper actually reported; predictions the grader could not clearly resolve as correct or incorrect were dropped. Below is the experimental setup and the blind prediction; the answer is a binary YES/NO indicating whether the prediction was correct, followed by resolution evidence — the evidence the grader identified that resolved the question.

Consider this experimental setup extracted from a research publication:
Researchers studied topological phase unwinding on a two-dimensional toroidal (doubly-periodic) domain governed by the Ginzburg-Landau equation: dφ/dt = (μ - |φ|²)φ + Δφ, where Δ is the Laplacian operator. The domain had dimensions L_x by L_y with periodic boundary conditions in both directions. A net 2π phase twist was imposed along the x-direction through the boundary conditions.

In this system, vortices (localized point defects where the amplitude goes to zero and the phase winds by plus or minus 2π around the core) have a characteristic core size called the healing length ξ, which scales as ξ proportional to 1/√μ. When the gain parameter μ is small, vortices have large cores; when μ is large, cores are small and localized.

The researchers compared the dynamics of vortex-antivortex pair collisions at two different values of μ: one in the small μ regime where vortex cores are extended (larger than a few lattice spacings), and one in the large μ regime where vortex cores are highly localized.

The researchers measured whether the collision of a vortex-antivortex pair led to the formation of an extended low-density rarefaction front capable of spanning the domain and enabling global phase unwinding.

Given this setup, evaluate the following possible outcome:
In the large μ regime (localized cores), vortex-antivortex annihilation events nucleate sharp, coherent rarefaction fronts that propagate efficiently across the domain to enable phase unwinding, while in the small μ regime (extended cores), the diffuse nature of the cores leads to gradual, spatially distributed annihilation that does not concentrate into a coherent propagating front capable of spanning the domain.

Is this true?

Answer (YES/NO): NO